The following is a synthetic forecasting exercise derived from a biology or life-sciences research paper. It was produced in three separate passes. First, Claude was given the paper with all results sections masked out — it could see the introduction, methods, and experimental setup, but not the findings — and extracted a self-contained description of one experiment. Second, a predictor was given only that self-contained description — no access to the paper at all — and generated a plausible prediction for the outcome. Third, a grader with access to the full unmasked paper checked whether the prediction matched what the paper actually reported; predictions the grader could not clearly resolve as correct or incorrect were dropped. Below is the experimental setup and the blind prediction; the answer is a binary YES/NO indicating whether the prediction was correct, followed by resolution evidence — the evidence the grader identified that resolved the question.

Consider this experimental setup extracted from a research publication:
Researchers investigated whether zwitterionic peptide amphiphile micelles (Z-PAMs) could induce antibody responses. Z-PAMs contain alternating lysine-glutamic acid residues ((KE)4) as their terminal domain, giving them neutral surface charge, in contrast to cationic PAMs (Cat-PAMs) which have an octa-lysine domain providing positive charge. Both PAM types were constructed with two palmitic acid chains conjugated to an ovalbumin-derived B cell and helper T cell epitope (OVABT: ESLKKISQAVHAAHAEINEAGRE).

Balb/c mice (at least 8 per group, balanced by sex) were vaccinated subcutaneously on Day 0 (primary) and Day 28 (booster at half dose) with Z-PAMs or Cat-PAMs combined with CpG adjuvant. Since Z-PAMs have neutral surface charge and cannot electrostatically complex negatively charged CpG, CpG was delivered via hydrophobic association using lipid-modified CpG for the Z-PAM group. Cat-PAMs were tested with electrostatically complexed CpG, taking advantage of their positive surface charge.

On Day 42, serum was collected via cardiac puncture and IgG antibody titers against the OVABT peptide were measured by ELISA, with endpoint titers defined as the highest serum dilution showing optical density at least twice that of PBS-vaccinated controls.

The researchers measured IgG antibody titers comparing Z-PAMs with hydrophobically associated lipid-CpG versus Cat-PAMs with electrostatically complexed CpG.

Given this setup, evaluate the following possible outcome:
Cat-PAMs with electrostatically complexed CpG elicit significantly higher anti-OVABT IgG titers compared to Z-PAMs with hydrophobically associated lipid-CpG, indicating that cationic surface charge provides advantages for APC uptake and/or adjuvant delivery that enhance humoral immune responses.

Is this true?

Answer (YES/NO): NO